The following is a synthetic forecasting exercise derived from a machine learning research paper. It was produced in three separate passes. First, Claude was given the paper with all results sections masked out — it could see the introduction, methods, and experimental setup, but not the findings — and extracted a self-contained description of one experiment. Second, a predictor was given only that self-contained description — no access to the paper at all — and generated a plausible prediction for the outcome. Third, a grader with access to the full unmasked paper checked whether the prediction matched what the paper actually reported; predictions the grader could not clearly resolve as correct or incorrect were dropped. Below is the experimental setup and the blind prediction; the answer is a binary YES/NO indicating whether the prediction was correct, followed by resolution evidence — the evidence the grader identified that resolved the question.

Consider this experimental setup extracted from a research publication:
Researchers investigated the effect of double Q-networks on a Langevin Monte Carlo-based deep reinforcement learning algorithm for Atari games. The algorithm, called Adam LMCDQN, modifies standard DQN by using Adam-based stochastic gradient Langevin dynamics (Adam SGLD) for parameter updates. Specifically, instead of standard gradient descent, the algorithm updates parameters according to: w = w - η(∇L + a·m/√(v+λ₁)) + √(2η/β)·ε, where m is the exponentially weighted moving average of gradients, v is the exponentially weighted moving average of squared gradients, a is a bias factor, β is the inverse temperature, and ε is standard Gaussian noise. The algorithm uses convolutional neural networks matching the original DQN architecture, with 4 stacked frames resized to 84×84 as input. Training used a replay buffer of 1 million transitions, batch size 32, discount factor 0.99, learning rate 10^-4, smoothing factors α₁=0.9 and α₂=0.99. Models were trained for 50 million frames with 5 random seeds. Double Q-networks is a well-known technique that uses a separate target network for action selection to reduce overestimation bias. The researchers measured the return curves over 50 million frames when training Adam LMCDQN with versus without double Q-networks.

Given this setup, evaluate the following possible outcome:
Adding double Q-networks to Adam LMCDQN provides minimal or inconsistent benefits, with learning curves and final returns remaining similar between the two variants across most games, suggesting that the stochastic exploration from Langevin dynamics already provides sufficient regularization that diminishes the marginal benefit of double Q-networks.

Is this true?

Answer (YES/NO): YES